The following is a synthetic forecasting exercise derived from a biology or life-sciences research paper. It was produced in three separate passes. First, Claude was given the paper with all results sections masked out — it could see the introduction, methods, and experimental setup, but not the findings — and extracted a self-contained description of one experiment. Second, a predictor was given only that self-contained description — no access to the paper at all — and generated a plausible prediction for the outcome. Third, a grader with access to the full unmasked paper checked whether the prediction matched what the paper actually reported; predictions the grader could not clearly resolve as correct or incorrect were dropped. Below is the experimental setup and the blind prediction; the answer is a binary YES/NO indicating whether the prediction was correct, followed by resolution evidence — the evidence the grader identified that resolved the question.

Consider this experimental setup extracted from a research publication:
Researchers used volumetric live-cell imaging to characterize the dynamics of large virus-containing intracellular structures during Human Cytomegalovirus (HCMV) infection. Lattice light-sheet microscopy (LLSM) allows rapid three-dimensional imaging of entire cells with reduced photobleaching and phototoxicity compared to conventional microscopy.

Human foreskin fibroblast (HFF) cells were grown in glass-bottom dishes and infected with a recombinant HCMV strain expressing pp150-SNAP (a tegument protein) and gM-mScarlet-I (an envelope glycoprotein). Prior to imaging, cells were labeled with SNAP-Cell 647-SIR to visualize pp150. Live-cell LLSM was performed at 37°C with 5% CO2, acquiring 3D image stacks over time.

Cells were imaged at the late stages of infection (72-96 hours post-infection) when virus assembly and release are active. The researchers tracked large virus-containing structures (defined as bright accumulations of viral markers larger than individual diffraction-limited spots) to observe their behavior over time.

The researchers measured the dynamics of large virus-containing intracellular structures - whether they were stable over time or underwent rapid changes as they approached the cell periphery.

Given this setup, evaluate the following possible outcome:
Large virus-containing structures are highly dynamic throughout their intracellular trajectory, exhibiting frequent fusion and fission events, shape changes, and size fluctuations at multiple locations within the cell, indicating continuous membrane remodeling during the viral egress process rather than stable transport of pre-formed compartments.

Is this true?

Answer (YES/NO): NO